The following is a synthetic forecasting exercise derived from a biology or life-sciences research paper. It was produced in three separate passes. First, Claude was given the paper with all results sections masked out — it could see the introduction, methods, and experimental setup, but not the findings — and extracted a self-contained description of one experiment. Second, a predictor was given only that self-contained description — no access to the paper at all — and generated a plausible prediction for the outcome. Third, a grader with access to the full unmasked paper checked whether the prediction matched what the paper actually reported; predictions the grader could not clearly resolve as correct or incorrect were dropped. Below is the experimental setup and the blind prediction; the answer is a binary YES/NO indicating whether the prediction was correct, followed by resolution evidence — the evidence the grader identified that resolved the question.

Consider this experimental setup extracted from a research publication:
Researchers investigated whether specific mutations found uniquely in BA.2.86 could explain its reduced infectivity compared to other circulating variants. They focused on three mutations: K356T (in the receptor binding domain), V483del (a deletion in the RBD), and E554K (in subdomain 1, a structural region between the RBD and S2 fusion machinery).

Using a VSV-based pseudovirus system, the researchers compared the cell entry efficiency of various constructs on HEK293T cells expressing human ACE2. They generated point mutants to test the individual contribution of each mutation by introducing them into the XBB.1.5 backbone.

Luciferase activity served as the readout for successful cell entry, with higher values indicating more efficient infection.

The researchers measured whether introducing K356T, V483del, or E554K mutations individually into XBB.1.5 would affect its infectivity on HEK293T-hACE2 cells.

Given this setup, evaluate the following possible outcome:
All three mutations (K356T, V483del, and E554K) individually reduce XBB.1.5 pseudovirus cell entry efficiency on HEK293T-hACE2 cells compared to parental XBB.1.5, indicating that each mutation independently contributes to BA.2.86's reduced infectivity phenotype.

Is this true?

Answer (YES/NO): YES